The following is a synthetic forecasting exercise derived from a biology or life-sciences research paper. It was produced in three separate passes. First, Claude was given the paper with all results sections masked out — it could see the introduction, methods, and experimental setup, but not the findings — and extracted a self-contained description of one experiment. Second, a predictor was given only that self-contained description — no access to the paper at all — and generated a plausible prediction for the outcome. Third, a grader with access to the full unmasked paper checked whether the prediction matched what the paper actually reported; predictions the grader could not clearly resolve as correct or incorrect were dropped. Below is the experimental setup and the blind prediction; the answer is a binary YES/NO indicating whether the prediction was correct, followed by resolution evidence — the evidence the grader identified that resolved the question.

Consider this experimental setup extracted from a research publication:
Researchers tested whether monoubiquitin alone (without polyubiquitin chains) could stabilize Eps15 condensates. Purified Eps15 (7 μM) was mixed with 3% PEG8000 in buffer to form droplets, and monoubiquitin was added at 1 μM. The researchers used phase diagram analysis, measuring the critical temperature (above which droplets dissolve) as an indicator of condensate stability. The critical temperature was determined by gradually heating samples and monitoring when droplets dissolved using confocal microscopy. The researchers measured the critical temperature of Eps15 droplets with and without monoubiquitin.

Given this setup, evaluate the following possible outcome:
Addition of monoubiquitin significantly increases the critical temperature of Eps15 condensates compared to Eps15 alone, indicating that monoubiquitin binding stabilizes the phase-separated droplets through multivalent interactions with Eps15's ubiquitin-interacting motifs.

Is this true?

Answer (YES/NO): NO